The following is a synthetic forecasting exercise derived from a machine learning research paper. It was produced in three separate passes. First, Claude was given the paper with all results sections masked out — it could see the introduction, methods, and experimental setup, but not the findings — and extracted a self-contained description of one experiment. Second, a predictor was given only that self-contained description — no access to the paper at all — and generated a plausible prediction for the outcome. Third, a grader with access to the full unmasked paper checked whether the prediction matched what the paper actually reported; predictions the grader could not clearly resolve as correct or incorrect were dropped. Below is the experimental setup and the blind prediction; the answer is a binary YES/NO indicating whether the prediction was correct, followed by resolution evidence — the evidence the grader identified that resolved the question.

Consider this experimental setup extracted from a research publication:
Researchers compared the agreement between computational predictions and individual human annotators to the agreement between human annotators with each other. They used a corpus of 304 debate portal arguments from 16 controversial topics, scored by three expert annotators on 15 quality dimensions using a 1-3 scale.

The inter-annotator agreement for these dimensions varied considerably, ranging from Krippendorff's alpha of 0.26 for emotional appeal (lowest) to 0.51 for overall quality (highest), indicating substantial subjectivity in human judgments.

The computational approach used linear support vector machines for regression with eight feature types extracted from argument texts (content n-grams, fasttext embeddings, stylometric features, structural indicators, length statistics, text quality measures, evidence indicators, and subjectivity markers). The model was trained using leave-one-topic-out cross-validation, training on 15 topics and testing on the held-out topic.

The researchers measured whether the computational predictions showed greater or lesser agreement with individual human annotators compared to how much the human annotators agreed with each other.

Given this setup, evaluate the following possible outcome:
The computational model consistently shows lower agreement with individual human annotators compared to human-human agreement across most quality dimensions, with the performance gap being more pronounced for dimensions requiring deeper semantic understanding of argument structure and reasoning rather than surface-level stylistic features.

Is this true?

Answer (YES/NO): NO